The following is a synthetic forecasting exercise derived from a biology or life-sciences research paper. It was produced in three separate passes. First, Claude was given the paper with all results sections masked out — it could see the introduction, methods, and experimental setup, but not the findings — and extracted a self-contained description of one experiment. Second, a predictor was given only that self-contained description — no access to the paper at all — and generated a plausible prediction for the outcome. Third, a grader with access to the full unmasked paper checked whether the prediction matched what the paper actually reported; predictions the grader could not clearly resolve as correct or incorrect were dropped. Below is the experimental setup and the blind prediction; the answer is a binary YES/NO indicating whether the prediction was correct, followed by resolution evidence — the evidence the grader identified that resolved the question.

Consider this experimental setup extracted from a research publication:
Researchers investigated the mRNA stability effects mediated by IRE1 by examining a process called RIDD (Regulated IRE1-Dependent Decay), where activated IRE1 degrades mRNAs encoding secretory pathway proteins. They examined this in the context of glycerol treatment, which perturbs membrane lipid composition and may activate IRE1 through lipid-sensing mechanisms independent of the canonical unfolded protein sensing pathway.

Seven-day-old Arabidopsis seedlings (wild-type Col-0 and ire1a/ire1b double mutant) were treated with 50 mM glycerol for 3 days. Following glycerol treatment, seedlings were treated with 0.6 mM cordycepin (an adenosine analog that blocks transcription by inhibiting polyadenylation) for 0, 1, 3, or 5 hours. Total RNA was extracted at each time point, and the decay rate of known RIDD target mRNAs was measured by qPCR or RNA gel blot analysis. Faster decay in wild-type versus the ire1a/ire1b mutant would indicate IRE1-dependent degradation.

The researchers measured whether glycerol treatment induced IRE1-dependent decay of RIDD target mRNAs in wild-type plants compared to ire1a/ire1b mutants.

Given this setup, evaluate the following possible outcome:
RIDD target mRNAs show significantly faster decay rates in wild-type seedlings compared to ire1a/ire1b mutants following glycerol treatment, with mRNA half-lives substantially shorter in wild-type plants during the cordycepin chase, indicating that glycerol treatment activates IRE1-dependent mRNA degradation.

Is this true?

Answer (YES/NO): YES